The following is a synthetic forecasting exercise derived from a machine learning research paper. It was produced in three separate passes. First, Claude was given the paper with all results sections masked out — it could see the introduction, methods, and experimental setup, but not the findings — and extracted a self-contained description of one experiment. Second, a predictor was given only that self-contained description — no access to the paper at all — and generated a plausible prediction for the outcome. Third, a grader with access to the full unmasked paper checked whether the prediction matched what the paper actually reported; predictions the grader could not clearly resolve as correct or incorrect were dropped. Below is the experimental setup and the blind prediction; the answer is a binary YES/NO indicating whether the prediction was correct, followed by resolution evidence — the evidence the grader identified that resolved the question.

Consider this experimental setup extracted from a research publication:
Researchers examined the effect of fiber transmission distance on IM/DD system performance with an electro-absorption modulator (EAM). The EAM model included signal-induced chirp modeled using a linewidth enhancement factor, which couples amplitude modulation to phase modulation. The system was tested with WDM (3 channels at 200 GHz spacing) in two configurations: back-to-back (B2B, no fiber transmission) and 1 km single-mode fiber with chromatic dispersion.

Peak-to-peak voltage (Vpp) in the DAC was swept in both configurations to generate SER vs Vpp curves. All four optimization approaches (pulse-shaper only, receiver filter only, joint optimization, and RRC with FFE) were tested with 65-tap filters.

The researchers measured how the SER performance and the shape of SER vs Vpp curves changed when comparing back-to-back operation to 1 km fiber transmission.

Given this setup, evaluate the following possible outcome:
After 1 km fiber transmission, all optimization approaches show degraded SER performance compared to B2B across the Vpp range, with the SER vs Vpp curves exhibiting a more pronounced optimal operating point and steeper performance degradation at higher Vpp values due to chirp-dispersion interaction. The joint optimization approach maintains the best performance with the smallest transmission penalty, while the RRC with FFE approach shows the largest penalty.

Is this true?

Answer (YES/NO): NO